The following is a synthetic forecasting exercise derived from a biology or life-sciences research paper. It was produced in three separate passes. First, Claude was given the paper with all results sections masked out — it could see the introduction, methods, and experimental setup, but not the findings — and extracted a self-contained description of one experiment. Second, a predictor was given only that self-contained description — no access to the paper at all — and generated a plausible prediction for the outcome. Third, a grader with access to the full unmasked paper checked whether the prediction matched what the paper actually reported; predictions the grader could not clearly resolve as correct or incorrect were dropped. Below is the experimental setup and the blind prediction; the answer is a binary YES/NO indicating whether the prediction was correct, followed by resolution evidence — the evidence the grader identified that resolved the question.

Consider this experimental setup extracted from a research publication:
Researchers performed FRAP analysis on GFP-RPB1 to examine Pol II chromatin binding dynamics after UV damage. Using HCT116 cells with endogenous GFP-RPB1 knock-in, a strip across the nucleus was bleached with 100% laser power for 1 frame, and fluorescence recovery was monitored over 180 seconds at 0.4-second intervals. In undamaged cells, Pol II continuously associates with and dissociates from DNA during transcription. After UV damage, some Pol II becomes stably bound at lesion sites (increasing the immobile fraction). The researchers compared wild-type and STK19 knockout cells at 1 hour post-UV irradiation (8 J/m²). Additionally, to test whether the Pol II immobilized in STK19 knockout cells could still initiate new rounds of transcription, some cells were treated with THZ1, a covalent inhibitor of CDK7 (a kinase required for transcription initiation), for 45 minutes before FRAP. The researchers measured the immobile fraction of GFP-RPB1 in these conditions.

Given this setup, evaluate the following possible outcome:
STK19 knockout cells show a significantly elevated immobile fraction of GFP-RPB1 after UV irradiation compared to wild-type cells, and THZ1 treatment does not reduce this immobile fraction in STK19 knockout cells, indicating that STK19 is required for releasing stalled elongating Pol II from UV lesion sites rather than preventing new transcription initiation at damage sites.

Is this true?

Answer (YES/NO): YES